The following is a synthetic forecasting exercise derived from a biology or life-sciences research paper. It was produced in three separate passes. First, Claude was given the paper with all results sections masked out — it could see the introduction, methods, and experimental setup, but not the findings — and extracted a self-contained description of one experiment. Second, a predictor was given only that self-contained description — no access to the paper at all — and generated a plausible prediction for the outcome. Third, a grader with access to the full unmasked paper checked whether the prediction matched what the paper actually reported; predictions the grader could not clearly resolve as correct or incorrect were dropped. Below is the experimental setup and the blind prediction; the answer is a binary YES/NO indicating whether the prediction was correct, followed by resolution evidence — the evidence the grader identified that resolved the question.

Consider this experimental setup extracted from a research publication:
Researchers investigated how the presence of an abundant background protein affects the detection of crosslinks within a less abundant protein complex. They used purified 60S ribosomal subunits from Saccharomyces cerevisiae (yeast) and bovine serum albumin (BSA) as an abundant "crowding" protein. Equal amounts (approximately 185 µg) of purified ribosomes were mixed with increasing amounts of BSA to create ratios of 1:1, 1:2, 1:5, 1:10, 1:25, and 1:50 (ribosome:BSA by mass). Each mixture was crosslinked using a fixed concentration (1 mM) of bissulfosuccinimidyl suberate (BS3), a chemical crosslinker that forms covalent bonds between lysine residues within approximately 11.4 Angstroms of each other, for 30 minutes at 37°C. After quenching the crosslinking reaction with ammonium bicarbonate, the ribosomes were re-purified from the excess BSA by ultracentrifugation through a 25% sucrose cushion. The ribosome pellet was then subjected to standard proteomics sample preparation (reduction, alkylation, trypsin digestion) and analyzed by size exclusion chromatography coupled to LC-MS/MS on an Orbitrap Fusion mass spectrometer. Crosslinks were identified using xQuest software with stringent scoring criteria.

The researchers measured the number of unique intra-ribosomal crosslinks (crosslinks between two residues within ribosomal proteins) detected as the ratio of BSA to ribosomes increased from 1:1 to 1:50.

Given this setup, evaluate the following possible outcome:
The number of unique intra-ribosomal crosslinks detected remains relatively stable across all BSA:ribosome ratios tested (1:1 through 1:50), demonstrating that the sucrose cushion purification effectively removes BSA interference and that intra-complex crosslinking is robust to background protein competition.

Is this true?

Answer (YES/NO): NO